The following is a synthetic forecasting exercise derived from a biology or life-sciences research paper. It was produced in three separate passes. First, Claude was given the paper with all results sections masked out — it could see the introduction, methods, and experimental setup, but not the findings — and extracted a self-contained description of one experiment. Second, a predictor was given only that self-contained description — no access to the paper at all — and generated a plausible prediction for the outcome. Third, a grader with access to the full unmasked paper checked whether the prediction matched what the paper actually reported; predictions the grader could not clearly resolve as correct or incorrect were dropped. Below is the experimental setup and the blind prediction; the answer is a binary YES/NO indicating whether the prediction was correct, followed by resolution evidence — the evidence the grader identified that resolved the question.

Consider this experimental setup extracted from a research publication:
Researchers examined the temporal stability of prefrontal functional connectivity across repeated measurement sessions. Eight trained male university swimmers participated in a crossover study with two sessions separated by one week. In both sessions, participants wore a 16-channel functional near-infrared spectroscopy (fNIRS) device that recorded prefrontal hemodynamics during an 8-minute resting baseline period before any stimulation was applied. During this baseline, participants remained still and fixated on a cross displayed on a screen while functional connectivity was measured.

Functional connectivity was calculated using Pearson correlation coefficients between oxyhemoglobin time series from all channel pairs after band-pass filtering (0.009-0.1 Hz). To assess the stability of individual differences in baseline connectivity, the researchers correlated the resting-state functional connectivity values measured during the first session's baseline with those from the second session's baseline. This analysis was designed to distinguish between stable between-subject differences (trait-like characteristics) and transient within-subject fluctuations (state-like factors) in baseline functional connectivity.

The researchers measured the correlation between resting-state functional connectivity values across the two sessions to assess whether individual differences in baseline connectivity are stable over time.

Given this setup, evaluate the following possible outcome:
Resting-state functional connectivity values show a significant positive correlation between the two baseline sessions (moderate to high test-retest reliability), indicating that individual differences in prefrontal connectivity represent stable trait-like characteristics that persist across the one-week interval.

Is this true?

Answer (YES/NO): NO